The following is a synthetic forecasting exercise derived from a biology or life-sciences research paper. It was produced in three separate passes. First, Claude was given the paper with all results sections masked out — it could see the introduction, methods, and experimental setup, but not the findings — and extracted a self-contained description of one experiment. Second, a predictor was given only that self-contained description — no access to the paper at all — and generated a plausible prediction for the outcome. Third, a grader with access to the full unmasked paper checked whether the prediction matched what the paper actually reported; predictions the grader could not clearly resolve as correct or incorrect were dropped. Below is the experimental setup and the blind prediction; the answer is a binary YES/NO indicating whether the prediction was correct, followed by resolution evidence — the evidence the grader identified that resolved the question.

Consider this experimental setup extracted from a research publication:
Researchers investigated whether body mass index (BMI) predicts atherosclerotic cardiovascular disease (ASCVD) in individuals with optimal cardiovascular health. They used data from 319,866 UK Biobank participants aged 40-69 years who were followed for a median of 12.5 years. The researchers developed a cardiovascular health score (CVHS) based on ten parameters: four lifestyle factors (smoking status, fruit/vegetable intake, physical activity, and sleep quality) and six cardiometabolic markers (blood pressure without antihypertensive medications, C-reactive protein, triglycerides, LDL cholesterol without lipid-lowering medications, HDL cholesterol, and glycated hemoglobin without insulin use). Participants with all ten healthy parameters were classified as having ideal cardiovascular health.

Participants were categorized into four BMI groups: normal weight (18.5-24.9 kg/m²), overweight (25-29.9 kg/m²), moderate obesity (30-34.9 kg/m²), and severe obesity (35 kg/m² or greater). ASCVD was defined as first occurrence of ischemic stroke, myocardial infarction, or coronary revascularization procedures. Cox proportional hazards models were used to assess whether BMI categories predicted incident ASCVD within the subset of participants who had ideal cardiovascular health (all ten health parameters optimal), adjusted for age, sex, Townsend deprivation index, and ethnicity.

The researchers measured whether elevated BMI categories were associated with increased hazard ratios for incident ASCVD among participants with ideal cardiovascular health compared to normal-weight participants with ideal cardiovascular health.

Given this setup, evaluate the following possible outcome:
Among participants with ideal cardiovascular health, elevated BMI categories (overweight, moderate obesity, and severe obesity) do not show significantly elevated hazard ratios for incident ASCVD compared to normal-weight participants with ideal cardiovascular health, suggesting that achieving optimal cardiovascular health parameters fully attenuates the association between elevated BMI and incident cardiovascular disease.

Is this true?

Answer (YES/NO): NO